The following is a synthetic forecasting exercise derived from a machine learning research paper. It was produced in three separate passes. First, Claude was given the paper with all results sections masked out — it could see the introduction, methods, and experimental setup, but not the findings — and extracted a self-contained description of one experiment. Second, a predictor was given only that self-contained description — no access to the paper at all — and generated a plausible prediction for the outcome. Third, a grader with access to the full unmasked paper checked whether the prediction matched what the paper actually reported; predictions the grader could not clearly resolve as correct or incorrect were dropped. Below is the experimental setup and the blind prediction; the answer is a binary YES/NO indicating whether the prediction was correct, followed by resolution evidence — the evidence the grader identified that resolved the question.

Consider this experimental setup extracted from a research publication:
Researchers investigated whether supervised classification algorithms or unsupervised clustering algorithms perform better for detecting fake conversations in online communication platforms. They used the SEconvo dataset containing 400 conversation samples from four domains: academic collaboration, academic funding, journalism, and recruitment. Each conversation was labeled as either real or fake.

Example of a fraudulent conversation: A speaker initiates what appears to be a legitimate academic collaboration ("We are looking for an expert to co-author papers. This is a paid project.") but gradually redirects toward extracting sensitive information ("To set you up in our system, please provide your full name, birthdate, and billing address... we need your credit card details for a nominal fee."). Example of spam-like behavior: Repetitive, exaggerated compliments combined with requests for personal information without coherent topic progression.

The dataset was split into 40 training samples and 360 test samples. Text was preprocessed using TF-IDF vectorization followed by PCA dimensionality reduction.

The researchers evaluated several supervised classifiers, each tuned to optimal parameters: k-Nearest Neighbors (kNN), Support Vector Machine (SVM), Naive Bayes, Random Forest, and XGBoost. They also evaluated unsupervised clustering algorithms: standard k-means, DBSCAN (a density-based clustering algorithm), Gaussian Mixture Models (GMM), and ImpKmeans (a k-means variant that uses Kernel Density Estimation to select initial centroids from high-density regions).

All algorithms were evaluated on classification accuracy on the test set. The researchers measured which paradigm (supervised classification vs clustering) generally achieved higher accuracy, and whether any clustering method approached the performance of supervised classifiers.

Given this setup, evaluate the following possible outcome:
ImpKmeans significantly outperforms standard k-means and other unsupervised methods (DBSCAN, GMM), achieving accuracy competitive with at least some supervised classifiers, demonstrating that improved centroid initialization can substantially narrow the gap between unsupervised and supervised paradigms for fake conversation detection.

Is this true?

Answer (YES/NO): YES